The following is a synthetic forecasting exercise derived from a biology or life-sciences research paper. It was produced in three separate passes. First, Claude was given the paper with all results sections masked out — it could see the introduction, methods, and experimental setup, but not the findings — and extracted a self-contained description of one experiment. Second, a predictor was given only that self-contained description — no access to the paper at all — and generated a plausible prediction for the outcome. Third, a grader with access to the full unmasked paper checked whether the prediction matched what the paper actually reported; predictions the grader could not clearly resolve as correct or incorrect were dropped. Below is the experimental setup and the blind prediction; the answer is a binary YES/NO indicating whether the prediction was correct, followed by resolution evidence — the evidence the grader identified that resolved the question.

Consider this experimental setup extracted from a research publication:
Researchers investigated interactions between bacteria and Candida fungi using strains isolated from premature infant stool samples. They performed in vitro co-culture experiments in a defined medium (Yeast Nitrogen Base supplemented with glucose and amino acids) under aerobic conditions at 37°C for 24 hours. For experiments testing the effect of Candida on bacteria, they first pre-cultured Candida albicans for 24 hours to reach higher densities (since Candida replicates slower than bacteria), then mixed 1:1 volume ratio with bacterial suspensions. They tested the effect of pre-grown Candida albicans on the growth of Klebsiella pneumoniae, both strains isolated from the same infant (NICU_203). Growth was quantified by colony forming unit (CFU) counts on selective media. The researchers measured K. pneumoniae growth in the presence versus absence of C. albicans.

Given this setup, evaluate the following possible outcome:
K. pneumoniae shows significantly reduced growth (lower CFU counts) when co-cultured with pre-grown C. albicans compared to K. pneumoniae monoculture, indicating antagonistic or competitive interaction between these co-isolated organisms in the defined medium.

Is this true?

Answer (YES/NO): YES